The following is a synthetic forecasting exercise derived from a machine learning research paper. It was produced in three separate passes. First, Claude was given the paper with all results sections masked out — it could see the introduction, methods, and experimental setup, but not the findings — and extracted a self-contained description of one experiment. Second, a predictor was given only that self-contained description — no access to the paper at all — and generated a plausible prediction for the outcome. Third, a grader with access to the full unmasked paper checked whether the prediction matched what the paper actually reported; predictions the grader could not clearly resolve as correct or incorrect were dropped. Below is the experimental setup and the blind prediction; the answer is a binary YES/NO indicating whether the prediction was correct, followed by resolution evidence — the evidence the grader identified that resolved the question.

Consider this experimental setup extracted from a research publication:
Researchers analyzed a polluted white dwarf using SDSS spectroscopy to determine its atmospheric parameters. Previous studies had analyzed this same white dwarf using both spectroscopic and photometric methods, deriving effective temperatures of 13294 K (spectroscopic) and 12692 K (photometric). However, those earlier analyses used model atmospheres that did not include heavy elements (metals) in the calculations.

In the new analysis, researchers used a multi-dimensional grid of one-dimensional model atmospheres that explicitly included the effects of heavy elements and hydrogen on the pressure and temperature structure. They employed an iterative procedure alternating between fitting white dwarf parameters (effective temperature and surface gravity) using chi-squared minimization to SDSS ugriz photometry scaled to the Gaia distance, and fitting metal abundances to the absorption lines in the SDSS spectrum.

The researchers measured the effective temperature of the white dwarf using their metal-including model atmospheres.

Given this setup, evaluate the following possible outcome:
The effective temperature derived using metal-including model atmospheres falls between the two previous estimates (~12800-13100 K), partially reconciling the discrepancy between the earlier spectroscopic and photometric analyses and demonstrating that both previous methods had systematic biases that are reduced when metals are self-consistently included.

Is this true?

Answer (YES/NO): NO